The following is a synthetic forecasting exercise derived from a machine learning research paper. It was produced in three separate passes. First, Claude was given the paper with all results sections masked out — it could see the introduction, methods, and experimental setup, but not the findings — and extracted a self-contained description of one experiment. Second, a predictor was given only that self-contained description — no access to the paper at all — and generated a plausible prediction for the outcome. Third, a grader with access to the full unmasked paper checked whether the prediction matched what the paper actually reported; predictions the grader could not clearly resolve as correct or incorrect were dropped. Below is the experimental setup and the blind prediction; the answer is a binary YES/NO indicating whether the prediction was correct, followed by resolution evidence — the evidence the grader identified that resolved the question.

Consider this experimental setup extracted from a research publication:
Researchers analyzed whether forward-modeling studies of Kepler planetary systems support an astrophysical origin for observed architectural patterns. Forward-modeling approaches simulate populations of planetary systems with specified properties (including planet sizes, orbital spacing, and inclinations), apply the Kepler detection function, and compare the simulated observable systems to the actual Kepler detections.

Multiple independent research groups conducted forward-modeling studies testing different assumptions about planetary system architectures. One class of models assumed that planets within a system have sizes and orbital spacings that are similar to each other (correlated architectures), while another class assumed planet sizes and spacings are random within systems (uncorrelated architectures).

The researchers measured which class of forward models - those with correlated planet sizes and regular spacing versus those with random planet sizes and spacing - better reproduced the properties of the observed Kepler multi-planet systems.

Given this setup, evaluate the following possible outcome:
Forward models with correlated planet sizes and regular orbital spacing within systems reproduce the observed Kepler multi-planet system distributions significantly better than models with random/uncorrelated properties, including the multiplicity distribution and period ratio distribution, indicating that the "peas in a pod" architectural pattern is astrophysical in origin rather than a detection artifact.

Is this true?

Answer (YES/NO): YES